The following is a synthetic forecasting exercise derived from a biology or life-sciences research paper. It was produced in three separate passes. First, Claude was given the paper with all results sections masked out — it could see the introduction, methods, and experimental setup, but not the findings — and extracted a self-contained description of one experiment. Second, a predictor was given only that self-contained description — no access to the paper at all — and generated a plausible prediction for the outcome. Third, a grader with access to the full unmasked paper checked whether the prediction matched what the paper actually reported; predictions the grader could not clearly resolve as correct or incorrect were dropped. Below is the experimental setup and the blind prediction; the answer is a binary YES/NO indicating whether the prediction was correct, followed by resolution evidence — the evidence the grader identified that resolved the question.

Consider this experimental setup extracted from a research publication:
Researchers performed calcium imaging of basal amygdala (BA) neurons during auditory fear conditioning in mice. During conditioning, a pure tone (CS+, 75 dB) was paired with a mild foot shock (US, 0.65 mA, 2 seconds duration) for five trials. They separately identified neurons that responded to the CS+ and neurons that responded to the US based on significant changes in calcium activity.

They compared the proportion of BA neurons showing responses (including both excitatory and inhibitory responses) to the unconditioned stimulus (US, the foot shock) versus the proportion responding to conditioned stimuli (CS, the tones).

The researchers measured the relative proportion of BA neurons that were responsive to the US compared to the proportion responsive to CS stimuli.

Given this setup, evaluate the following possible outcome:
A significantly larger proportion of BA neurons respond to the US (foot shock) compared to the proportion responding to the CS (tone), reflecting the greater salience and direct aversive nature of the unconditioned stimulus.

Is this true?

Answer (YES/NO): YES